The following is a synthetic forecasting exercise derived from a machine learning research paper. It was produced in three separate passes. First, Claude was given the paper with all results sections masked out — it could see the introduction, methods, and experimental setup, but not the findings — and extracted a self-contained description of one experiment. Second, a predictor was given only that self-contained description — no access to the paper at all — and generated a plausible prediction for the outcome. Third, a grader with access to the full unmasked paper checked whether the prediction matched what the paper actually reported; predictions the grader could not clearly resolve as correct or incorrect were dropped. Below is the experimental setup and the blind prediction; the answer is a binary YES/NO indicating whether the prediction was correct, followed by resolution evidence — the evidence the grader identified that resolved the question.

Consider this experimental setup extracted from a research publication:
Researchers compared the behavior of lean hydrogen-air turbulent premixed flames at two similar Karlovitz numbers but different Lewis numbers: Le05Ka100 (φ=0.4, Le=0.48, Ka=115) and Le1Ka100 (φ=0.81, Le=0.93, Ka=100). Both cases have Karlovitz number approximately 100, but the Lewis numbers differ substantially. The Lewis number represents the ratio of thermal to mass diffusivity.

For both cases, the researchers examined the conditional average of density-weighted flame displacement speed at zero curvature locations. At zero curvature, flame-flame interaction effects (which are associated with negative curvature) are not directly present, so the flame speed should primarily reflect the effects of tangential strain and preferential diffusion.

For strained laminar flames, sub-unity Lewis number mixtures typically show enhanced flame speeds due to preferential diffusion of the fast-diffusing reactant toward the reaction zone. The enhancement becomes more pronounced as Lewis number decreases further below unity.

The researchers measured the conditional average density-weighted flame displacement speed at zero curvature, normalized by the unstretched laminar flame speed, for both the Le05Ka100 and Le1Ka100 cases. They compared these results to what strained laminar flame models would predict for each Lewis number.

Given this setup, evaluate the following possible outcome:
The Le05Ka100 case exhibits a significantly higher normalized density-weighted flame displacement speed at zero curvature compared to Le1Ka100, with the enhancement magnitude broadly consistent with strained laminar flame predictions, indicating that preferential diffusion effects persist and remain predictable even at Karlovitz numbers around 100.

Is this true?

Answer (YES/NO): NO